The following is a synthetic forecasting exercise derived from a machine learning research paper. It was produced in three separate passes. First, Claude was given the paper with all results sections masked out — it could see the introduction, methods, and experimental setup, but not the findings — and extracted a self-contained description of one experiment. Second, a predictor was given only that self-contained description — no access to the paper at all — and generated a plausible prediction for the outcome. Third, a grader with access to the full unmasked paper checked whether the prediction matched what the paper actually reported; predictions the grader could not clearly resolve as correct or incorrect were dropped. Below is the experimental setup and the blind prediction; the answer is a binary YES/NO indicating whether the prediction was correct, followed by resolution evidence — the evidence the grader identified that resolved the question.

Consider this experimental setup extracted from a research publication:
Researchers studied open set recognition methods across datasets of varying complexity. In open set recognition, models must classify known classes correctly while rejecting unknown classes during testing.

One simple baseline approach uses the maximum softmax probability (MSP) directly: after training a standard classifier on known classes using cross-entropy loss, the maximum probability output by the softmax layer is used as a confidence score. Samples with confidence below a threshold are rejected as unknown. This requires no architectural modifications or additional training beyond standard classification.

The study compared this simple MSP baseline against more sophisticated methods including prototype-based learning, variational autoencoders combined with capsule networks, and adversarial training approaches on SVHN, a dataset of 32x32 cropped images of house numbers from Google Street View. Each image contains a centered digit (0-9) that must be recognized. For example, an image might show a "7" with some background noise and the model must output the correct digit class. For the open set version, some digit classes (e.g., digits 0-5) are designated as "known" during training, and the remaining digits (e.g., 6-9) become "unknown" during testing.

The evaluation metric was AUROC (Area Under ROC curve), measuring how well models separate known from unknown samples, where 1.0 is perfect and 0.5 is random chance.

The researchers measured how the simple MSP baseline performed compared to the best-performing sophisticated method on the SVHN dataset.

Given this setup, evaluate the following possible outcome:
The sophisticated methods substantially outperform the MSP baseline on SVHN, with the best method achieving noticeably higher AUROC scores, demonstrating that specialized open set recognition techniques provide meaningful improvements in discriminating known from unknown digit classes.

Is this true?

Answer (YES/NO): YES